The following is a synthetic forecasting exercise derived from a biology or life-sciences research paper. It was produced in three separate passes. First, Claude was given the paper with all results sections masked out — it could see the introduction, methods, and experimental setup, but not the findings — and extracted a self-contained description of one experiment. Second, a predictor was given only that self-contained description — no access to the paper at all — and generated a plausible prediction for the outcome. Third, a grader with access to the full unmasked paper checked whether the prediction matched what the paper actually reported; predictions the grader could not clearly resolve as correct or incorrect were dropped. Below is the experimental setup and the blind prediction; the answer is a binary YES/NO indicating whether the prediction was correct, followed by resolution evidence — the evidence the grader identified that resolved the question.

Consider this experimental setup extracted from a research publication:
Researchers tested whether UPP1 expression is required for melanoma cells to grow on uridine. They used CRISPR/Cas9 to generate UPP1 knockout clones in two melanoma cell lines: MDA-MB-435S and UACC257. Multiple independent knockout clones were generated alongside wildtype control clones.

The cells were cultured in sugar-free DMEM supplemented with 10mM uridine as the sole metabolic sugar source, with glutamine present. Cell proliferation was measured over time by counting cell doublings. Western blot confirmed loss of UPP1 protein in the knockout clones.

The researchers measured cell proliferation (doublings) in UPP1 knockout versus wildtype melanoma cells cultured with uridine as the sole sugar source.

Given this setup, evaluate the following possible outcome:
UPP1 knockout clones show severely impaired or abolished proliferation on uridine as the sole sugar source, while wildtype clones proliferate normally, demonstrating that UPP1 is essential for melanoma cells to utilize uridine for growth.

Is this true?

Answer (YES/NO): YES